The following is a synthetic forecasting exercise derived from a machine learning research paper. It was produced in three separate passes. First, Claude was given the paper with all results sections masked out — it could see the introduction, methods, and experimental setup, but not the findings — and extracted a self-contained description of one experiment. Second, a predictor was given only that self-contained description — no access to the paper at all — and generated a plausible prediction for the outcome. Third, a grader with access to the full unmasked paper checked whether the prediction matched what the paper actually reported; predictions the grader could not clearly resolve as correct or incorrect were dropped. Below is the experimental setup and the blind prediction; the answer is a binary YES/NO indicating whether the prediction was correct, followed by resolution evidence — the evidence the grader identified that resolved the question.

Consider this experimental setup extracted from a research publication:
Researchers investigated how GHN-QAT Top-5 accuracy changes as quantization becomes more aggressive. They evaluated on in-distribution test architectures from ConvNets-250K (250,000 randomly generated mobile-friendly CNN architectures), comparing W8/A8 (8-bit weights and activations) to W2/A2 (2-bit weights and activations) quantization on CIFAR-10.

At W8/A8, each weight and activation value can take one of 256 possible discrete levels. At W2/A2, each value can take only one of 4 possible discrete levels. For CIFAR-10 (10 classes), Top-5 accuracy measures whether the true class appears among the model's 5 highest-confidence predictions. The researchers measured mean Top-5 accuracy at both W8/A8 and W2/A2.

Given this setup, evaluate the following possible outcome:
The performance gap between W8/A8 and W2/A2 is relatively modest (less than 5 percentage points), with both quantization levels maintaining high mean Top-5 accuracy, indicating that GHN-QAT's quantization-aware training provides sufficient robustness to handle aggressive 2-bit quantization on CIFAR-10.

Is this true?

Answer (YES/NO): NO